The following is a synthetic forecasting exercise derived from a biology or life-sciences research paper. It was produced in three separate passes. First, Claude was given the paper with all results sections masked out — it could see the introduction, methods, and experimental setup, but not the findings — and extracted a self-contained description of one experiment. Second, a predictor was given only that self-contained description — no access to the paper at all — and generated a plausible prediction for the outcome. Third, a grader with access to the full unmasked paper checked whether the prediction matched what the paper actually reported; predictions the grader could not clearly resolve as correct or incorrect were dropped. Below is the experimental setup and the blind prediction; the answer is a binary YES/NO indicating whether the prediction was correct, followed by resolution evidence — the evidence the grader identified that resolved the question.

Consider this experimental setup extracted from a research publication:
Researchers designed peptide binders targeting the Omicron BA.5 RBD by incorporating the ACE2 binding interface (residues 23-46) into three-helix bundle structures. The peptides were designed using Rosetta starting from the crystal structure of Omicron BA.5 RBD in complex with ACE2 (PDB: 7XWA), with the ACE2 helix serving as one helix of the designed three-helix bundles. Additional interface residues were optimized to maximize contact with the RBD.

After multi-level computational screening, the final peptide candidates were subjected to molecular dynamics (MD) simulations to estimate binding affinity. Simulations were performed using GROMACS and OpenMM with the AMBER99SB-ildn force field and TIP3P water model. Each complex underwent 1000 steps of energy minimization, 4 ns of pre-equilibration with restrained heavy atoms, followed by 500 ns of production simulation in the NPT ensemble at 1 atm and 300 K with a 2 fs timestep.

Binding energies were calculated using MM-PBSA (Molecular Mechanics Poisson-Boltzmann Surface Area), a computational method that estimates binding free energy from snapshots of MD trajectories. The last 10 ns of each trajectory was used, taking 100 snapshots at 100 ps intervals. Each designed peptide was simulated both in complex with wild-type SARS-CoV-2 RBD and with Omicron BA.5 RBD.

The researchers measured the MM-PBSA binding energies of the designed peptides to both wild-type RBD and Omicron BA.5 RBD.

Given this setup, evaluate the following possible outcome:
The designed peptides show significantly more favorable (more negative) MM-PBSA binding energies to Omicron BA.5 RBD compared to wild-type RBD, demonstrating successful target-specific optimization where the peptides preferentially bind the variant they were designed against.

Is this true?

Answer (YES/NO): YES